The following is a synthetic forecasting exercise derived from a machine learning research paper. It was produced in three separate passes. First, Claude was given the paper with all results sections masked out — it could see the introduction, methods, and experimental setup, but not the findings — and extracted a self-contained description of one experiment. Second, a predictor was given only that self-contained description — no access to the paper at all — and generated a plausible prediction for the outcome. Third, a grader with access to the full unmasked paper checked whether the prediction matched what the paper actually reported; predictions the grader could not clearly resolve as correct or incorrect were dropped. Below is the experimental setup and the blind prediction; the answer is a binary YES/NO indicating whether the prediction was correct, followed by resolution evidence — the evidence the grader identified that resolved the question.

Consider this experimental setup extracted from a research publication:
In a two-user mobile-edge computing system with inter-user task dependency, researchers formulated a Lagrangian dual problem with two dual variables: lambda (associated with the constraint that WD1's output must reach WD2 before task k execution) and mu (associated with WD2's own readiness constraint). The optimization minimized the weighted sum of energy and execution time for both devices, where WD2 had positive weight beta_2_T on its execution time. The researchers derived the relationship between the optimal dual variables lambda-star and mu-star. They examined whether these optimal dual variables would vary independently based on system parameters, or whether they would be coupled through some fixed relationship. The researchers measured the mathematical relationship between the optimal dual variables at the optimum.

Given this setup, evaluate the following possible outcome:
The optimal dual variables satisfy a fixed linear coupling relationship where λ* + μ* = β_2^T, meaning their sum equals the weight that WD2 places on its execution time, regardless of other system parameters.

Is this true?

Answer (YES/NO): YES